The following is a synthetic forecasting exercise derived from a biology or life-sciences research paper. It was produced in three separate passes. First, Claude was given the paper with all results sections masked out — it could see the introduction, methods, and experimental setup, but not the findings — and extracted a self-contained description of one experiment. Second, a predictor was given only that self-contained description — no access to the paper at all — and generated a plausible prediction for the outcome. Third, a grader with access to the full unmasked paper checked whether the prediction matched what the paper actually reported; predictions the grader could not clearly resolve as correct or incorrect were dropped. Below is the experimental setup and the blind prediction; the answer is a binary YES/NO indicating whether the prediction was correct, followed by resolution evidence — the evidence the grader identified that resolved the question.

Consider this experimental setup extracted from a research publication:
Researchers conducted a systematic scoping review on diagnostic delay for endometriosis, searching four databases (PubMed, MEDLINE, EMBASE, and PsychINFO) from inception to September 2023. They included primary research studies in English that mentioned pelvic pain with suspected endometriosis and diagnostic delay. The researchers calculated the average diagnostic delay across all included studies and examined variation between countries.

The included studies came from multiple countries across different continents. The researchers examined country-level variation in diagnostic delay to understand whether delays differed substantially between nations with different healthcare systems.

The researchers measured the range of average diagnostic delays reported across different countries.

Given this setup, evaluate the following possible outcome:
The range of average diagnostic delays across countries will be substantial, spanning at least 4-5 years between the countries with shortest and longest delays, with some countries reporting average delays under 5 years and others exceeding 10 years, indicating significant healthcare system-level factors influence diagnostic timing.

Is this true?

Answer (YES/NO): YES